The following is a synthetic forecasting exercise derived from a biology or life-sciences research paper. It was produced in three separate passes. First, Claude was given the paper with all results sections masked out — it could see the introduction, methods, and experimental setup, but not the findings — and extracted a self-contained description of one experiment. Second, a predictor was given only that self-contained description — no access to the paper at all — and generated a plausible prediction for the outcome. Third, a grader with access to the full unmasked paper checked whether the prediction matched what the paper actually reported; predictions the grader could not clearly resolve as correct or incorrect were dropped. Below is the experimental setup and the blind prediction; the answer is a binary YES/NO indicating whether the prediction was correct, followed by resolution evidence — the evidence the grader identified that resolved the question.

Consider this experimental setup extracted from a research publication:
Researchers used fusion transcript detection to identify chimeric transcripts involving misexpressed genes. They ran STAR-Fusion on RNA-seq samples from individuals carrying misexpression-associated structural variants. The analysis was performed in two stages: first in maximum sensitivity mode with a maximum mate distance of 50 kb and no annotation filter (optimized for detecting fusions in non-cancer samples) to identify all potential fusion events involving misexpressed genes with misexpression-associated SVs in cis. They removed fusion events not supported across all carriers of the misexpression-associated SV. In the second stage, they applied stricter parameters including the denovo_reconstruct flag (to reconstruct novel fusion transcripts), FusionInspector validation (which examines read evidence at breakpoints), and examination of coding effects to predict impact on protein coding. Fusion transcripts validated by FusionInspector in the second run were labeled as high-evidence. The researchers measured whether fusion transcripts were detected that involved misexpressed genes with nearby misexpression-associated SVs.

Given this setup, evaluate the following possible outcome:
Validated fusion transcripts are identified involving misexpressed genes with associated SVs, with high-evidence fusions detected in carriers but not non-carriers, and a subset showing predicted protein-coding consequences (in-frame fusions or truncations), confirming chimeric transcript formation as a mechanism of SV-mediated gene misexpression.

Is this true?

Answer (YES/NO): YES